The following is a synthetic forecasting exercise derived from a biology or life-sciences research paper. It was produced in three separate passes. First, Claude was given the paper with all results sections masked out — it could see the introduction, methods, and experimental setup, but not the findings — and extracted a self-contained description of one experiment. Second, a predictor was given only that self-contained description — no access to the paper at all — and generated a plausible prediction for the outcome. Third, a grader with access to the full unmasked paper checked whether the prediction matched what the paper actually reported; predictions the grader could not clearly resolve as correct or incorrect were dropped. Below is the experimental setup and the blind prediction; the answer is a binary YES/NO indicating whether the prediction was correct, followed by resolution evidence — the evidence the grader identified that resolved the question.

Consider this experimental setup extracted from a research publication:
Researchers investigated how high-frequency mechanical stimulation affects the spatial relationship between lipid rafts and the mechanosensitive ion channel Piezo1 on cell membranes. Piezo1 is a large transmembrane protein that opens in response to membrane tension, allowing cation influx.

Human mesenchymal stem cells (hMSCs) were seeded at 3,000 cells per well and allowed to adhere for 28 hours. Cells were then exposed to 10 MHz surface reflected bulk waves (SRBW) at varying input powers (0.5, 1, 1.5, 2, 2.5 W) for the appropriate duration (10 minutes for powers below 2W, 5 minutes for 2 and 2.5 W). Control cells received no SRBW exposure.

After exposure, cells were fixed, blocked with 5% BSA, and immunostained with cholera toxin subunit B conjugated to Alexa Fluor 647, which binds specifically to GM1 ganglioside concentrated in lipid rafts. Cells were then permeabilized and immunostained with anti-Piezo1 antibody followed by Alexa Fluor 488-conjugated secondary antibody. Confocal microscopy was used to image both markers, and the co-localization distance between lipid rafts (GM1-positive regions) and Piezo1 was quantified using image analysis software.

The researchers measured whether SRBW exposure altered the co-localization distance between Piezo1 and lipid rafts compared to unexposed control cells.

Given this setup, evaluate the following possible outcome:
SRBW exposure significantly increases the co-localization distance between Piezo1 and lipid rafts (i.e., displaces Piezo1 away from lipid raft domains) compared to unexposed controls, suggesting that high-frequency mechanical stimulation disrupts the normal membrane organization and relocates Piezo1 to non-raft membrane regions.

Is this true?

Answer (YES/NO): NO